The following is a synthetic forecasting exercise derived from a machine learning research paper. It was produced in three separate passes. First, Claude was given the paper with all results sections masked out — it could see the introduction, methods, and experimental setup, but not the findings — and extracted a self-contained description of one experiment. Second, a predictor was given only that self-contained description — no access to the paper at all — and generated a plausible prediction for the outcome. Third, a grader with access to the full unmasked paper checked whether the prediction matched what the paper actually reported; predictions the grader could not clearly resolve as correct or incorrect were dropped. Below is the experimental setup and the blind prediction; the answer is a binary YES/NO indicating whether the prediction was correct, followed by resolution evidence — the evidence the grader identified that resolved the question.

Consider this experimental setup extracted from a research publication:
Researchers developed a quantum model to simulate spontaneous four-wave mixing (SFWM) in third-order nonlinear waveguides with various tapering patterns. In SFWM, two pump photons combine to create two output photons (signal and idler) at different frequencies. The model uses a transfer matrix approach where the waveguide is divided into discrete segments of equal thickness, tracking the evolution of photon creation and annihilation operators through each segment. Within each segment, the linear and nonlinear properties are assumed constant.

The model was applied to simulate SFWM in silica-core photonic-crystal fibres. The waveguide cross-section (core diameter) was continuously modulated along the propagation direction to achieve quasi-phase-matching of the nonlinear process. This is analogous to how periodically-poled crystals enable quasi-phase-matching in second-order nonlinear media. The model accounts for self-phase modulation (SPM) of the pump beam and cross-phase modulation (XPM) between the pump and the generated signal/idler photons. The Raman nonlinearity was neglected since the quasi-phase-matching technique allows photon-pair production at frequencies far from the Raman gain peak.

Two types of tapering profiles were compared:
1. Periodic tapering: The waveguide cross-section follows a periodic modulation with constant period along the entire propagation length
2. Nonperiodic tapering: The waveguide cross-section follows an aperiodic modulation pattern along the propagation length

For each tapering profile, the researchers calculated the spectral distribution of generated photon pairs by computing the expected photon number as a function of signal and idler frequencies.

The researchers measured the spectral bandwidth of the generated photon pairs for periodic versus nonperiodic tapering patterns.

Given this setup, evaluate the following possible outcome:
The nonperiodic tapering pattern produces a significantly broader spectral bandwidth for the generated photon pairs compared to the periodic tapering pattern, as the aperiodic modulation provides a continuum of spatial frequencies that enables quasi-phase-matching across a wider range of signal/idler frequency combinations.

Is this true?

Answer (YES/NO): YES